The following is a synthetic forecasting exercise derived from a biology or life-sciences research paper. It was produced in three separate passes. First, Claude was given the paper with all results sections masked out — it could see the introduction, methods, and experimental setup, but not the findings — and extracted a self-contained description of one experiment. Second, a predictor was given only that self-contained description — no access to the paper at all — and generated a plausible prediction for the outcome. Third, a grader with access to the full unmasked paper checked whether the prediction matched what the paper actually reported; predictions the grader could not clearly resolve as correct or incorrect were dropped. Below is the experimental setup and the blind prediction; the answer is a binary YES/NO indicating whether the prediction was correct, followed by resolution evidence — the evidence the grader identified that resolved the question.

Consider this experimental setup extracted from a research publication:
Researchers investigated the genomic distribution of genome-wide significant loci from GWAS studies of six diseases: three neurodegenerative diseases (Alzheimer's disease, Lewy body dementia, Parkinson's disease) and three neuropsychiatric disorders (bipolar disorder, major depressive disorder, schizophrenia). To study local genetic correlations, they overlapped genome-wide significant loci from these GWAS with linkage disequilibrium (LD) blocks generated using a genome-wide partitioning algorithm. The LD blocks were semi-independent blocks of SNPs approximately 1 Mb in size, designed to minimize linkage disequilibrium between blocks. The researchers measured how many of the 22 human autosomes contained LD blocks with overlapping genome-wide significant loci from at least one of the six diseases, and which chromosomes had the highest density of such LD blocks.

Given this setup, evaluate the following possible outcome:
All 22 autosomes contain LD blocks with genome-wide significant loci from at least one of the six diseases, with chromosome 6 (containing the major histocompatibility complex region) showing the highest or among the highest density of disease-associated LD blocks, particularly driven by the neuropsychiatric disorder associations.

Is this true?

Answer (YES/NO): NO